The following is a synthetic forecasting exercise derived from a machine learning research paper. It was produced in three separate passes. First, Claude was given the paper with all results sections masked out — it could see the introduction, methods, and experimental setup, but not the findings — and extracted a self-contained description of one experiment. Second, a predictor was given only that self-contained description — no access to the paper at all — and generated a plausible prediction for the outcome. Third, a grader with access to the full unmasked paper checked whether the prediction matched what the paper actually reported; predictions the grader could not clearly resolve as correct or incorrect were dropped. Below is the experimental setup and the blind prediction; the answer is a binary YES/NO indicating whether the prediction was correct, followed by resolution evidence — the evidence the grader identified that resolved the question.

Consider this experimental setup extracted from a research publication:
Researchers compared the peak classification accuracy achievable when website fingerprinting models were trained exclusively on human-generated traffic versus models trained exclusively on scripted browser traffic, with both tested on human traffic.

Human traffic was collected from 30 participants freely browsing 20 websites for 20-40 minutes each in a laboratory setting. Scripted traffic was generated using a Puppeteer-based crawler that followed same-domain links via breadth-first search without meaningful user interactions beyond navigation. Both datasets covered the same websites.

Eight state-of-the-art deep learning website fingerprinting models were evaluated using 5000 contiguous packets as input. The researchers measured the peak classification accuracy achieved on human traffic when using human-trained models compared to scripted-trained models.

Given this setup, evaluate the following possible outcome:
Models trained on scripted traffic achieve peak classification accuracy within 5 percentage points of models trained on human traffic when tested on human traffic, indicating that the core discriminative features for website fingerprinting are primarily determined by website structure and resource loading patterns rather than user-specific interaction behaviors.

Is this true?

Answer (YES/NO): NO